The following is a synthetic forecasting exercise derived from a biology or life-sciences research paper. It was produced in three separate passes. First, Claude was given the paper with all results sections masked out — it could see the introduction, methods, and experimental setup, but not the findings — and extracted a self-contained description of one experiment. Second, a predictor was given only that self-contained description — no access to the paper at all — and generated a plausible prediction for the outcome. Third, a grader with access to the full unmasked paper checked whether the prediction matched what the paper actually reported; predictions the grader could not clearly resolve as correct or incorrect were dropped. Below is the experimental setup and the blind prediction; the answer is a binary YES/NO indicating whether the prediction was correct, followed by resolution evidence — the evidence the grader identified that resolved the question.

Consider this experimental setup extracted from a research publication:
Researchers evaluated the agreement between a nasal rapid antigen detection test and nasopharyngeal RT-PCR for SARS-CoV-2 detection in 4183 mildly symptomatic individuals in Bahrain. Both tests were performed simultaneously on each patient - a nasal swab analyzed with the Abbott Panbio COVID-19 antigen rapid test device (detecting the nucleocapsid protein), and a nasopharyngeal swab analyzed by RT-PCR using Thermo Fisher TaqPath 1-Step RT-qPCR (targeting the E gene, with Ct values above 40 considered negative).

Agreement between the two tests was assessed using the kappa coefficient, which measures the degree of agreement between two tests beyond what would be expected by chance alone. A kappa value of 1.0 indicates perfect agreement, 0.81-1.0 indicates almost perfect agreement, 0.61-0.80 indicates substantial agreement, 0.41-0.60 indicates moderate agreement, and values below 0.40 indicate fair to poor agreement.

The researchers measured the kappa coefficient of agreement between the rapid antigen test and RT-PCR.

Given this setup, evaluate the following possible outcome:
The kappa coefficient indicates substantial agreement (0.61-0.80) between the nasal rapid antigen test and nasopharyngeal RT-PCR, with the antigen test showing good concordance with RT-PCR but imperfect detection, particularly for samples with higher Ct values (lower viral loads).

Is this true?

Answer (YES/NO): NO